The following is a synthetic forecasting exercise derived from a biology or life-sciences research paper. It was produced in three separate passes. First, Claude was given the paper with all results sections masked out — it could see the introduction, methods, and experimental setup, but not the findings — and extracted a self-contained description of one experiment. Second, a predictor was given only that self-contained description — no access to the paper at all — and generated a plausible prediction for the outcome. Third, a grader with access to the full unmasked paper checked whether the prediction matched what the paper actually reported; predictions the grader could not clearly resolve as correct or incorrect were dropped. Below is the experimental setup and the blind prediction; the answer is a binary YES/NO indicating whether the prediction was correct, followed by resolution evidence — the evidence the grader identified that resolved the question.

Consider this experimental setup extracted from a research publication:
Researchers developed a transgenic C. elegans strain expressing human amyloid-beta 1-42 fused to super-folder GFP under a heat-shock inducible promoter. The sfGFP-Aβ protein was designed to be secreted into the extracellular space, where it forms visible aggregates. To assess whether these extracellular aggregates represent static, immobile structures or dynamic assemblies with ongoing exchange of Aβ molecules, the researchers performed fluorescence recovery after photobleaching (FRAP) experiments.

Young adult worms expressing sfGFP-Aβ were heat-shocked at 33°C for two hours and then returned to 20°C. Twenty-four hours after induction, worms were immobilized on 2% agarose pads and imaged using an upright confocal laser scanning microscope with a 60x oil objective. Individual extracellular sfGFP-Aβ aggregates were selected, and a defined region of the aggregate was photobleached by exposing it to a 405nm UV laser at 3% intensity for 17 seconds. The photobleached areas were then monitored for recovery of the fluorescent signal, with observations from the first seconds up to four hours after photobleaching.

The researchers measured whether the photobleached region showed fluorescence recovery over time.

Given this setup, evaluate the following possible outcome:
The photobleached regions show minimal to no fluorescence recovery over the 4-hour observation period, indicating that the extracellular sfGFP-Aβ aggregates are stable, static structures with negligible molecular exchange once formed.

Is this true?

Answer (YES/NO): YES